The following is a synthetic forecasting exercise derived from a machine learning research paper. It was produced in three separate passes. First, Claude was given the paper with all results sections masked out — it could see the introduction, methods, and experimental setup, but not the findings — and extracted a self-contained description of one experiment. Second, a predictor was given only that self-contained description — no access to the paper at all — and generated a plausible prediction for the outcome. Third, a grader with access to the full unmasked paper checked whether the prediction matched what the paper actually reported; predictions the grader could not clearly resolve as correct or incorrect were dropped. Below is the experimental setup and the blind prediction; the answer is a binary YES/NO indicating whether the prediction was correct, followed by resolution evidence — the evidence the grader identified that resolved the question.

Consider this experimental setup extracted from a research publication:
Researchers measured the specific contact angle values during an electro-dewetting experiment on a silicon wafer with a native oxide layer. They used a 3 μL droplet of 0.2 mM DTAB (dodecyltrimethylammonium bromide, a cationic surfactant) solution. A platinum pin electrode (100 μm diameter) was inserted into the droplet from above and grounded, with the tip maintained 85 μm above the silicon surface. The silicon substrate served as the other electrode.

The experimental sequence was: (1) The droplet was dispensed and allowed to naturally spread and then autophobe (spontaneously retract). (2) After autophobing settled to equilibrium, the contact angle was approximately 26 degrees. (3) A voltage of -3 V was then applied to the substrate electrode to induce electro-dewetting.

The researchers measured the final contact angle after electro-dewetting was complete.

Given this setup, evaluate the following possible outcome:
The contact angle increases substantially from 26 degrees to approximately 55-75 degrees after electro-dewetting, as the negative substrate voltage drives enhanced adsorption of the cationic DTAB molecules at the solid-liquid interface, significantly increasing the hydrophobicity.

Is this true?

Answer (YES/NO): YES